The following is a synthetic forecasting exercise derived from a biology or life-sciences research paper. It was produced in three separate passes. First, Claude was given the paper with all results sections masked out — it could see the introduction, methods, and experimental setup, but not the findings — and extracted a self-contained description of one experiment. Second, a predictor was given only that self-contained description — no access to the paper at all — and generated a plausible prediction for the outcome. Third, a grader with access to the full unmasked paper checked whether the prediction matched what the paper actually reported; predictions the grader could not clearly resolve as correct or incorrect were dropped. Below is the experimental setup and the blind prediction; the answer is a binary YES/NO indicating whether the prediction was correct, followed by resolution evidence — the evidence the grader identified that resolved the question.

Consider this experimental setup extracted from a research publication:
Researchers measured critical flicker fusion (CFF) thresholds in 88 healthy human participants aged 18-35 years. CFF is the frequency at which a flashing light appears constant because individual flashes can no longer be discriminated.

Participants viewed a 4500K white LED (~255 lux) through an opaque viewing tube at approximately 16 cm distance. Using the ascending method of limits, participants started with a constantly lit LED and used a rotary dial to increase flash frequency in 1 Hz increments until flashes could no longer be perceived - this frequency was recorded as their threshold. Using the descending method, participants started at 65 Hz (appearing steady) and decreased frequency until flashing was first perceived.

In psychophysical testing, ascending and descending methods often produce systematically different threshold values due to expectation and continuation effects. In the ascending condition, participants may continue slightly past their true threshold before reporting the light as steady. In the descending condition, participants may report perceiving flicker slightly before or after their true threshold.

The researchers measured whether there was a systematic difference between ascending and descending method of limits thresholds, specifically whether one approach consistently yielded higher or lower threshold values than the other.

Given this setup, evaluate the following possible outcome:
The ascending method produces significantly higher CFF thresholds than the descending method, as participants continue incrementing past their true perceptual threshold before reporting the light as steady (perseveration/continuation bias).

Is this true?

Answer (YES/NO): NO